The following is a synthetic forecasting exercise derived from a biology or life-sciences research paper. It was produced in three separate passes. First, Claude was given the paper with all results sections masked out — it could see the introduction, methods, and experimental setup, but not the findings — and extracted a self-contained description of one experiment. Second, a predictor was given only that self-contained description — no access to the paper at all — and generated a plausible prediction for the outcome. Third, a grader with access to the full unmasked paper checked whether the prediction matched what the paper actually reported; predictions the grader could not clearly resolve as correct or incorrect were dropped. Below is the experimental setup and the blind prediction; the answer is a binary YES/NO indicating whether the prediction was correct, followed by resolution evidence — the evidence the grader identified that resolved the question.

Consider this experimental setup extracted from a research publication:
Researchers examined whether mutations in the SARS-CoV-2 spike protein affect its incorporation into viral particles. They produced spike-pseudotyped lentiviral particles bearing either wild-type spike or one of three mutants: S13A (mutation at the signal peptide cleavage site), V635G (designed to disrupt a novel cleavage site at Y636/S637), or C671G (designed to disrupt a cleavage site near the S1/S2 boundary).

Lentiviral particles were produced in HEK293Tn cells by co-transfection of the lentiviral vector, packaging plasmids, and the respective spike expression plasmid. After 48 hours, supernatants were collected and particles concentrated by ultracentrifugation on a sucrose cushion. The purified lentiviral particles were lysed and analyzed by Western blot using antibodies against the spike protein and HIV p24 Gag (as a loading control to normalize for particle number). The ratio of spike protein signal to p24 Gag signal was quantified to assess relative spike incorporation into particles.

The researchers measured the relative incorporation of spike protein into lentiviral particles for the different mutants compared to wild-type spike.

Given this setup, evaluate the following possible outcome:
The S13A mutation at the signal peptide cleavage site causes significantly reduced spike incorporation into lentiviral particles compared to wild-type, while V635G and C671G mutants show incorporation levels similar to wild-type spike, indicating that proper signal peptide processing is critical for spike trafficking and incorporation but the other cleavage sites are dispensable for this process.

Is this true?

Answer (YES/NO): NO